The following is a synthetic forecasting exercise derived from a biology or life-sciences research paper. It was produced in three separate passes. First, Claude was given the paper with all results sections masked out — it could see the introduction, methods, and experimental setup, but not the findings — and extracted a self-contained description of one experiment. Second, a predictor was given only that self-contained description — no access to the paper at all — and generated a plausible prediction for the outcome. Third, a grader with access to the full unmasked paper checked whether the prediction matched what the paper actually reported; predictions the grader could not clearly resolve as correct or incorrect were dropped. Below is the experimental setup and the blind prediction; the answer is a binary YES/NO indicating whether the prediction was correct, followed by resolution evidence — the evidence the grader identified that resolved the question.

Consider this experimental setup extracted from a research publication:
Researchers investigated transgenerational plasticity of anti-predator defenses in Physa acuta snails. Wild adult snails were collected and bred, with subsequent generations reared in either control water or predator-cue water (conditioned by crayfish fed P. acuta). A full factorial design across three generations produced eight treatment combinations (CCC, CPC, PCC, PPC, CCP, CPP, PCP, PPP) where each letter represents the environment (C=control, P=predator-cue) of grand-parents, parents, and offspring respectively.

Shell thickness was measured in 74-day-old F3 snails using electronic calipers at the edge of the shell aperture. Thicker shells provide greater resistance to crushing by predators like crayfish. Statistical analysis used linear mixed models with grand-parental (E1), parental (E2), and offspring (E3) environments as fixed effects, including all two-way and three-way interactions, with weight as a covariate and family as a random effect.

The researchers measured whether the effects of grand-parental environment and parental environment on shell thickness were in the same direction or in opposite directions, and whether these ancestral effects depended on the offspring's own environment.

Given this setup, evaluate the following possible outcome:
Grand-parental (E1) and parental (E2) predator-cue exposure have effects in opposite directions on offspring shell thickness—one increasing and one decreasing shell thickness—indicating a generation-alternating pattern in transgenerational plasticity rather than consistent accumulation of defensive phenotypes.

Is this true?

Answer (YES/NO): YES